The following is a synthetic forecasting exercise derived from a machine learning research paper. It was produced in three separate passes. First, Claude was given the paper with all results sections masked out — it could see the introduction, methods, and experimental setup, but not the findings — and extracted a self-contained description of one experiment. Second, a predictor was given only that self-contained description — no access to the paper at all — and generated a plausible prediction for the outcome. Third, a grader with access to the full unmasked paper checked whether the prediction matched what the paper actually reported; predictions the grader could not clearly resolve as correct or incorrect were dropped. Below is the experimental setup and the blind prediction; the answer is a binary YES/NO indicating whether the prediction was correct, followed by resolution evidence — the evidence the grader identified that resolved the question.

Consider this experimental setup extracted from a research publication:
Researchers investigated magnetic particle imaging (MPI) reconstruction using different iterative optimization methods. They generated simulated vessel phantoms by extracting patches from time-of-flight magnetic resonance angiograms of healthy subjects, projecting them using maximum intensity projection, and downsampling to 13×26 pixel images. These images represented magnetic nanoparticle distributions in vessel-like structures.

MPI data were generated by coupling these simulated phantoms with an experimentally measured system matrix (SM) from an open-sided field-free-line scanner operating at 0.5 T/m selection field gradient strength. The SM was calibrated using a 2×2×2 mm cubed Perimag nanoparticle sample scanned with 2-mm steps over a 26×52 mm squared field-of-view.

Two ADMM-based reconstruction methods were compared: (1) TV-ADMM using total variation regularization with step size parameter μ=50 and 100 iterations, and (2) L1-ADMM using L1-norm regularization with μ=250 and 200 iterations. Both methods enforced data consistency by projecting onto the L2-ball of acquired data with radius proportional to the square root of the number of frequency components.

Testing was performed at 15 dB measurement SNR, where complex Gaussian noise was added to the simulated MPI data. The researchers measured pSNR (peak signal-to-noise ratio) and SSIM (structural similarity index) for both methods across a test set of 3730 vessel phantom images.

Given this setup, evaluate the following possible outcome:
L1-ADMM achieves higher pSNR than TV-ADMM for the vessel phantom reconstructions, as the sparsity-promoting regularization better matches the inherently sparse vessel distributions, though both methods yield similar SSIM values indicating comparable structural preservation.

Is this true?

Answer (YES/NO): NO